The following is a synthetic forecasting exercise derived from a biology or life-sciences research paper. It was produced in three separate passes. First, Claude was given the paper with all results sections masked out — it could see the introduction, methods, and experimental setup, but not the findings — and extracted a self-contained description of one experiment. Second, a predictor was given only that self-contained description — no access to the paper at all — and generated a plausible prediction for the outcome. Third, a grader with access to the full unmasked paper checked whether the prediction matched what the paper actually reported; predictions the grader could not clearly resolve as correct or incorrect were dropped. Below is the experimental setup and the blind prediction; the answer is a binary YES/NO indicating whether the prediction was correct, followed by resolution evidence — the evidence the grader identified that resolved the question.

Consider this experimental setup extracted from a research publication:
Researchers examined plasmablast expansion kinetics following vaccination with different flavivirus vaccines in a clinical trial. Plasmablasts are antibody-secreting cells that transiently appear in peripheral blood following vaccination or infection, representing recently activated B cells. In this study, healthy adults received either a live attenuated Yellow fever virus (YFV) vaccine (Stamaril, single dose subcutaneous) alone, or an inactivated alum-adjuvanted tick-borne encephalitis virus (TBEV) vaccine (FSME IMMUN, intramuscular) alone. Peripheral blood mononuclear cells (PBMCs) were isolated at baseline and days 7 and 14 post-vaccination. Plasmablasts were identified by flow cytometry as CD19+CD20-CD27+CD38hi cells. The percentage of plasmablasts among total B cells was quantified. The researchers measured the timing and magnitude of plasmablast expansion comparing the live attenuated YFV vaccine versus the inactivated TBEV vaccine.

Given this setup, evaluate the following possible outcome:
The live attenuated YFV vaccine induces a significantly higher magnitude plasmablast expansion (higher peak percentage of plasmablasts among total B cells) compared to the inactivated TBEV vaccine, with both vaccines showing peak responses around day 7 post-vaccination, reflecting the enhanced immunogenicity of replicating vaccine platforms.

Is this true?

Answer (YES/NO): NO